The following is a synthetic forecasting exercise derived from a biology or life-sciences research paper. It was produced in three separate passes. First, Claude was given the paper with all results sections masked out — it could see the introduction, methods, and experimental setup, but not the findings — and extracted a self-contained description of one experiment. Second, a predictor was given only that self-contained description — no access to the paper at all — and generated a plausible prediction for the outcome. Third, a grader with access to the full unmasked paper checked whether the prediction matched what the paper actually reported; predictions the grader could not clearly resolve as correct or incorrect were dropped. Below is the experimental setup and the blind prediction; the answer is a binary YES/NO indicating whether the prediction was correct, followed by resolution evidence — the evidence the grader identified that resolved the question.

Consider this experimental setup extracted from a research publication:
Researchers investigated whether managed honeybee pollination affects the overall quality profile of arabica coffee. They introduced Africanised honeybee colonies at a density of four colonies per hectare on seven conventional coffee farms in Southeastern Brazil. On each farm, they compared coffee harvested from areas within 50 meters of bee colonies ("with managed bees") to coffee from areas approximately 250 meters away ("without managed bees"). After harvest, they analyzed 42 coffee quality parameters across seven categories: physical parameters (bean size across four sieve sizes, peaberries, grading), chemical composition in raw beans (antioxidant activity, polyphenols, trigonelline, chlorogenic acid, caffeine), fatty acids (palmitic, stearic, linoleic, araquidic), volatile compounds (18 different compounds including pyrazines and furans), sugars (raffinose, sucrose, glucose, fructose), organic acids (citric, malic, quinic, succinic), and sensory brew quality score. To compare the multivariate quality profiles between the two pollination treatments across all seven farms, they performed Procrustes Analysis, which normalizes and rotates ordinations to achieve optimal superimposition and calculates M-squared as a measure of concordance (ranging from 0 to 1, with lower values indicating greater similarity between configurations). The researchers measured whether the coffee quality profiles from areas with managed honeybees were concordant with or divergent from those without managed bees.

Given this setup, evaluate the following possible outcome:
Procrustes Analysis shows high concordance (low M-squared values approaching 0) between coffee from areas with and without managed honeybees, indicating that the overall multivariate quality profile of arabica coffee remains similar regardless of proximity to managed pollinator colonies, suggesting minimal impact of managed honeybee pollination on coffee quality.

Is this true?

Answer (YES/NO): NO